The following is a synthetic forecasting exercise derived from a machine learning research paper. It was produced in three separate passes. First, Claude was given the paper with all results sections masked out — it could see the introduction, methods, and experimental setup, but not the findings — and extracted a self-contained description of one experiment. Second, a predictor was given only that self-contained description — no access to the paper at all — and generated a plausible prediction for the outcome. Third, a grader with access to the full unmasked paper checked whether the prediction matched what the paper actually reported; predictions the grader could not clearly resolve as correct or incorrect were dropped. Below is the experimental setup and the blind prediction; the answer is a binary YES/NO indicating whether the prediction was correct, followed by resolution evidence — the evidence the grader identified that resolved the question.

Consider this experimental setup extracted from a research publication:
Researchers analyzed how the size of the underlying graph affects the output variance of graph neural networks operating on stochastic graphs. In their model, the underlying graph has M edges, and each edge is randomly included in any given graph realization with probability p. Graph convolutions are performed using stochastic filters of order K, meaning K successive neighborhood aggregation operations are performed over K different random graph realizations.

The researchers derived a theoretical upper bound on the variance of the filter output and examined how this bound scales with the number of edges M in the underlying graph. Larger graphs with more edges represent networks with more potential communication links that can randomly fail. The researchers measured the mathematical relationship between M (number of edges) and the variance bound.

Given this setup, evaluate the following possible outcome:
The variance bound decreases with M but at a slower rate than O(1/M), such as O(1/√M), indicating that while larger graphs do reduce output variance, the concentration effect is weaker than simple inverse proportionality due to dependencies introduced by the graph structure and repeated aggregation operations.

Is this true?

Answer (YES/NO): NO